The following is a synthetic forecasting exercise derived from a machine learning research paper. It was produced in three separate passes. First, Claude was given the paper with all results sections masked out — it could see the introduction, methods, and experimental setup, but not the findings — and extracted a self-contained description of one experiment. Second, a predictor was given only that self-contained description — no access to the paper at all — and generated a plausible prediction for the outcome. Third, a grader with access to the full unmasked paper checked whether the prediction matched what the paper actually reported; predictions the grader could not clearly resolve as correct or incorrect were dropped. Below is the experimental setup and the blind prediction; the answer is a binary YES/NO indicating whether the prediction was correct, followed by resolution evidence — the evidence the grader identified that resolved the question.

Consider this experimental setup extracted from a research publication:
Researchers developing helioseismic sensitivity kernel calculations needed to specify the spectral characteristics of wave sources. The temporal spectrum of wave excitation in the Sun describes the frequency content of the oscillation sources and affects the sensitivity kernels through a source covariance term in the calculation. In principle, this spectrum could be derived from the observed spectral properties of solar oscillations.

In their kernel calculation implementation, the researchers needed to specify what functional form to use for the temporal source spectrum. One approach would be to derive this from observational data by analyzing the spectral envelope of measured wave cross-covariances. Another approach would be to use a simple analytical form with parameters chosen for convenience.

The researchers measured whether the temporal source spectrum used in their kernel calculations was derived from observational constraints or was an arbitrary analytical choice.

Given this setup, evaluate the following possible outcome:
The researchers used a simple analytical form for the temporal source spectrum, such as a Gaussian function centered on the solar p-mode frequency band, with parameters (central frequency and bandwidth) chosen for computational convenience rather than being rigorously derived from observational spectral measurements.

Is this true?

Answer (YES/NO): YES